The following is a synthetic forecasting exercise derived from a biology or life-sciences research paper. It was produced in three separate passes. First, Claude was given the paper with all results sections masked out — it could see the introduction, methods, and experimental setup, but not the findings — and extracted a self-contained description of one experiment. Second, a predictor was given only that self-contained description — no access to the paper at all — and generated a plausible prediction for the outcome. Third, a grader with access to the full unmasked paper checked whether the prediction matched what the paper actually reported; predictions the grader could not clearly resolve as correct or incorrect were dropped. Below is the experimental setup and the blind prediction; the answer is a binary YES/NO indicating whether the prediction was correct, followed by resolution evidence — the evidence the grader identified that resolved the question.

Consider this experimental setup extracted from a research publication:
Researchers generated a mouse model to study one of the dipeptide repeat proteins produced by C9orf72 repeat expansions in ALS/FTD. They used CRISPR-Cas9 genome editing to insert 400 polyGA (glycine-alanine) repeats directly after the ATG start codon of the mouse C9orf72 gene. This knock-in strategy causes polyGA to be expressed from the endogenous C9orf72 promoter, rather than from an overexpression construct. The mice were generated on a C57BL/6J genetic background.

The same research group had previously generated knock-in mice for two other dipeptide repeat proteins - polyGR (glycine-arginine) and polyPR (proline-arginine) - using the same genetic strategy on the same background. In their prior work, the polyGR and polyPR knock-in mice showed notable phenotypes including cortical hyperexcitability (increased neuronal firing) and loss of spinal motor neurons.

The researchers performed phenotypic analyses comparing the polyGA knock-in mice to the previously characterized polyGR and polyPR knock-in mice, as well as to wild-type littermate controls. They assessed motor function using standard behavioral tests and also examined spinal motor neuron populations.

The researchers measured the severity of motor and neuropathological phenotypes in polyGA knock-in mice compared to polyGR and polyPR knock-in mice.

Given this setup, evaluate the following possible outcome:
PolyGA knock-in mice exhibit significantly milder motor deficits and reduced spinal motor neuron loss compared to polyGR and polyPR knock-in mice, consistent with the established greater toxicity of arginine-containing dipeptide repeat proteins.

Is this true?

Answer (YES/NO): YES